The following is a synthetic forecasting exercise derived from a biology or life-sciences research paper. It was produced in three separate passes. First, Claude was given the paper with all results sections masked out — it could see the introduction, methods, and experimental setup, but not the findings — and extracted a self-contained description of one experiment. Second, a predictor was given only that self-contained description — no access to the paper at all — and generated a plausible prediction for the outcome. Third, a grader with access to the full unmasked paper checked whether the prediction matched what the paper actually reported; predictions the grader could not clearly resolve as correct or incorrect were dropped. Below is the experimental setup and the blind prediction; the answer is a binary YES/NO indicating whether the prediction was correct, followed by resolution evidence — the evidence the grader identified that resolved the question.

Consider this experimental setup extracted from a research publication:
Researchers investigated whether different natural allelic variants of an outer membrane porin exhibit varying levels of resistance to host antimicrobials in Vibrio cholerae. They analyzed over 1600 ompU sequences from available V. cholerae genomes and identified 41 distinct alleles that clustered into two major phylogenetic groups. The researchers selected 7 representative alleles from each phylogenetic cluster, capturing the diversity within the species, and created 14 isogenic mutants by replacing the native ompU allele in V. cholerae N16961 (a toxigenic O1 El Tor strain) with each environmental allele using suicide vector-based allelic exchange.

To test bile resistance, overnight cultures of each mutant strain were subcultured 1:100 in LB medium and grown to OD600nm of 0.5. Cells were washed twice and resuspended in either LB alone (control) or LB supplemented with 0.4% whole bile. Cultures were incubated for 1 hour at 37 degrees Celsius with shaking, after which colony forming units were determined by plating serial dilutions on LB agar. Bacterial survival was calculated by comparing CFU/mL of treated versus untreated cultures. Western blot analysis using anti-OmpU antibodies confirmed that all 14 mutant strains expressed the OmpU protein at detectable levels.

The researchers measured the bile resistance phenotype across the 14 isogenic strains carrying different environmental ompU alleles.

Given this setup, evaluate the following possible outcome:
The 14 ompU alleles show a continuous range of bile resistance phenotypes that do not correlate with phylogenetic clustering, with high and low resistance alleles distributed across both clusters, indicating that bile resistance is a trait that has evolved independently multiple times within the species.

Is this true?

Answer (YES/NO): NO